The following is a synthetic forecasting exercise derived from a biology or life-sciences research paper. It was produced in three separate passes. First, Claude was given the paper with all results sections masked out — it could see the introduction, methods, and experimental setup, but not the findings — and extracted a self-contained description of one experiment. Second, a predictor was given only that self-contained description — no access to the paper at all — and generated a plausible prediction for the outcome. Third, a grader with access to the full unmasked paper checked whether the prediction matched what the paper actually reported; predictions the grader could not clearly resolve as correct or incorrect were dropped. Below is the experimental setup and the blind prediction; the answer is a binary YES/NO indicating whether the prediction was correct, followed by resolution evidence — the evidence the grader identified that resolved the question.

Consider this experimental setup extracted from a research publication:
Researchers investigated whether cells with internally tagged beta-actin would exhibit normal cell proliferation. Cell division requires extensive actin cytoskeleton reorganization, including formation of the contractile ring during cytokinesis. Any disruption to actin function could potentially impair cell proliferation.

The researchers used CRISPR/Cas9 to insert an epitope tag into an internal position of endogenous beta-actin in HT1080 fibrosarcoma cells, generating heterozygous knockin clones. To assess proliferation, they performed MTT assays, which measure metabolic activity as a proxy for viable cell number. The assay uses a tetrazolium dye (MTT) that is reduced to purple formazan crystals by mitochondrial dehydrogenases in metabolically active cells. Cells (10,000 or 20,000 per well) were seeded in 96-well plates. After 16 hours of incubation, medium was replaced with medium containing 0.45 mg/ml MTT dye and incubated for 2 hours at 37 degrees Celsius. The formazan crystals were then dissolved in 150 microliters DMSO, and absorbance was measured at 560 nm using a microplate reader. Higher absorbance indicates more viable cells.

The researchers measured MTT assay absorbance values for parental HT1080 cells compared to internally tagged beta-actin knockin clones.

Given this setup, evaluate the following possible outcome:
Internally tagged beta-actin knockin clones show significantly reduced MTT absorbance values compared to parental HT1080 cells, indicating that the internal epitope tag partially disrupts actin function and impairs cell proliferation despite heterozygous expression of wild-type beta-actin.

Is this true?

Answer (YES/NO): NO